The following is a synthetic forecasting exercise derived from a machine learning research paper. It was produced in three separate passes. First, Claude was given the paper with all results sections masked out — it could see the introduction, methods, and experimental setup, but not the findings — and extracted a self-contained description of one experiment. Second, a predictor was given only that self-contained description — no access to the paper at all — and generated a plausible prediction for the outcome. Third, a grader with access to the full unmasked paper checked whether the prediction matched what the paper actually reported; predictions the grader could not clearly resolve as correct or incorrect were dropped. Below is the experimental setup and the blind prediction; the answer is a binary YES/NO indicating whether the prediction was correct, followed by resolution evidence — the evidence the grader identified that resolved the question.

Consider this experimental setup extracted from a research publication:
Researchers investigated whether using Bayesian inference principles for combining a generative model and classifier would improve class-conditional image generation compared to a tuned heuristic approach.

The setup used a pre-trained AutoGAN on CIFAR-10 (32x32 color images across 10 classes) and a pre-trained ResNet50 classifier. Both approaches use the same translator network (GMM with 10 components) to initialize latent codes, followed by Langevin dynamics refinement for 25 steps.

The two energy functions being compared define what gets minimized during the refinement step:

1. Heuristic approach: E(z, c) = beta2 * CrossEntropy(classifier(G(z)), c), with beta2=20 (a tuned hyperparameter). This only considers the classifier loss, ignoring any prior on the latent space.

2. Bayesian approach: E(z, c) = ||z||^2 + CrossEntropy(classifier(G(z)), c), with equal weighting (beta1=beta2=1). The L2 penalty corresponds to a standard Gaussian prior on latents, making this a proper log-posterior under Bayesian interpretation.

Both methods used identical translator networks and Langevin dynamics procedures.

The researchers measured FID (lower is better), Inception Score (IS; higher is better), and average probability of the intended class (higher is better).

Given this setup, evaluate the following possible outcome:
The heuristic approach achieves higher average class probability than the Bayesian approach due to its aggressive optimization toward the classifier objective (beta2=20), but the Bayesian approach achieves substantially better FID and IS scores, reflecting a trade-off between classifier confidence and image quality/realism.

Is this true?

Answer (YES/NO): NO